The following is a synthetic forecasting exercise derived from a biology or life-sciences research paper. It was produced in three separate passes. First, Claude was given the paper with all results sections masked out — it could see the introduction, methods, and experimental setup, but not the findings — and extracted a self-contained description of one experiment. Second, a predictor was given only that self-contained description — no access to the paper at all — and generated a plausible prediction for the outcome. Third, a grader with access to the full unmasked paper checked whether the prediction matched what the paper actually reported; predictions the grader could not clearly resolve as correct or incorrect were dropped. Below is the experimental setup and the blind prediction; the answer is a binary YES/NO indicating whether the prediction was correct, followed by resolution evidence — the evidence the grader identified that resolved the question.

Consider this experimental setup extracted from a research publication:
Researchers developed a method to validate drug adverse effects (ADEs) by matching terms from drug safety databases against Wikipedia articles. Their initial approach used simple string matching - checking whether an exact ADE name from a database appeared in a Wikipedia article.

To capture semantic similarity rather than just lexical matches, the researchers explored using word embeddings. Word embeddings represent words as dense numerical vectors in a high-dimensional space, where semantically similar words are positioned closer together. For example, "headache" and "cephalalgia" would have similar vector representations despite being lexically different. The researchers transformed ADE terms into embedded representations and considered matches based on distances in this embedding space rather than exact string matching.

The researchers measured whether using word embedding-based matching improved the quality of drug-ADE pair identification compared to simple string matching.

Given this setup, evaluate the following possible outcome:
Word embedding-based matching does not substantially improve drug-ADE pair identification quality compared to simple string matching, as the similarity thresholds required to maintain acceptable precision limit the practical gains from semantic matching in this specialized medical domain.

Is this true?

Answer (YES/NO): YES